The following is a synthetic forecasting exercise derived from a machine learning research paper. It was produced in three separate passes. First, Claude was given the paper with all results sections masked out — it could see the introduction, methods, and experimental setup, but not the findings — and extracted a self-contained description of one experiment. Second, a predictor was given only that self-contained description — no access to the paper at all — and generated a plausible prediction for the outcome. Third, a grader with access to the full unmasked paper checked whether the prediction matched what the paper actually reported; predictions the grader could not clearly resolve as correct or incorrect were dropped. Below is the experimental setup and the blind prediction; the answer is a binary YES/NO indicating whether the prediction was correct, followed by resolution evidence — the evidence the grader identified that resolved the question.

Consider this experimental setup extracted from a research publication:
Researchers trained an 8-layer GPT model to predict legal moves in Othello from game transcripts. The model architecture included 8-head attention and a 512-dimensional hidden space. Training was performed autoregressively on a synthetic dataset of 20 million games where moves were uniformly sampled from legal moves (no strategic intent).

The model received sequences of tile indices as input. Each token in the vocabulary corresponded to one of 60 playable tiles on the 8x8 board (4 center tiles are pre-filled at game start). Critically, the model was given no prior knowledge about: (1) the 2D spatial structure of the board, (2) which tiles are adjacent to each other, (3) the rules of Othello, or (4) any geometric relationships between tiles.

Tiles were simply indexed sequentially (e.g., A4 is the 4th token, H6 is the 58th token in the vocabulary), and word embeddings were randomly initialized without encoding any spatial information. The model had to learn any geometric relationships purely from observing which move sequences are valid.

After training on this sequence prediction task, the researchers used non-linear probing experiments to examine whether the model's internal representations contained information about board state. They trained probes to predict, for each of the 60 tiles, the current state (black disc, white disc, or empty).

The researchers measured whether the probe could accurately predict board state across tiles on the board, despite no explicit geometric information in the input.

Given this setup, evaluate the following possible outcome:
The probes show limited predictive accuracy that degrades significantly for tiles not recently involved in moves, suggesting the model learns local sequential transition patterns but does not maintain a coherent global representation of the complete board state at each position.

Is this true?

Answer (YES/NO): NO